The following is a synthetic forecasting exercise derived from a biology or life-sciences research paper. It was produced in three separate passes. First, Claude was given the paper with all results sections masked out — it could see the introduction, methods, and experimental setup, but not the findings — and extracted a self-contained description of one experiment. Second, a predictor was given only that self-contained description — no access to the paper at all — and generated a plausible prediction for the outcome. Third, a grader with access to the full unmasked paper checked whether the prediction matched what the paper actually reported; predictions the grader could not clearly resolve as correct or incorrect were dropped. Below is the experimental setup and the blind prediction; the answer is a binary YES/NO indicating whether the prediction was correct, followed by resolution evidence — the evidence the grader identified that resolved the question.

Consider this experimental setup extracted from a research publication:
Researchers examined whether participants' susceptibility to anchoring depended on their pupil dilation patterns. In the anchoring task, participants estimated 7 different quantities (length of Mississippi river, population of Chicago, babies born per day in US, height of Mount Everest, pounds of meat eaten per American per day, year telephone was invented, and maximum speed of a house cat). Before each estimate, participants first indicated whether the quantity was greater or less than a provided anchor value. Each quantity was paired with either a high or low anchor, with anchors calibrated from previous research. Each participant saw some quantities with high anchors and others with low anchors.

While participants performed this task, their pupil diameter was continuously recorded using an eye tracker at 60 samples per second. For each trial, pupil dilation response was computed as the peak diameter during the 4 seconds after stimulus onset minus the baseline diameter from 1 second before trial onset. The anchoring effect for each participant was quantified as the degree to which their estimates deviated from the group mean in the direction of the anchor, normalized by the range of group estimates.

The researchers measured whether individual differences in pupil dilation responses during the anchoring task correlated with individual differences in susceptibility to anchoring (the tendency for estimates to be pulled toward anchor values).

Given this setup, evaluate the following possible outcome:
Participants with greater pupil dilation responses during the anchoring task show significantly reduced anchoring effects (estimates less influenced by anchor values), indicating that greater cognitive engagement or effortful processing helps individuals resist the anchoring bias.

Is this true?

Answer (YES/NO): NO